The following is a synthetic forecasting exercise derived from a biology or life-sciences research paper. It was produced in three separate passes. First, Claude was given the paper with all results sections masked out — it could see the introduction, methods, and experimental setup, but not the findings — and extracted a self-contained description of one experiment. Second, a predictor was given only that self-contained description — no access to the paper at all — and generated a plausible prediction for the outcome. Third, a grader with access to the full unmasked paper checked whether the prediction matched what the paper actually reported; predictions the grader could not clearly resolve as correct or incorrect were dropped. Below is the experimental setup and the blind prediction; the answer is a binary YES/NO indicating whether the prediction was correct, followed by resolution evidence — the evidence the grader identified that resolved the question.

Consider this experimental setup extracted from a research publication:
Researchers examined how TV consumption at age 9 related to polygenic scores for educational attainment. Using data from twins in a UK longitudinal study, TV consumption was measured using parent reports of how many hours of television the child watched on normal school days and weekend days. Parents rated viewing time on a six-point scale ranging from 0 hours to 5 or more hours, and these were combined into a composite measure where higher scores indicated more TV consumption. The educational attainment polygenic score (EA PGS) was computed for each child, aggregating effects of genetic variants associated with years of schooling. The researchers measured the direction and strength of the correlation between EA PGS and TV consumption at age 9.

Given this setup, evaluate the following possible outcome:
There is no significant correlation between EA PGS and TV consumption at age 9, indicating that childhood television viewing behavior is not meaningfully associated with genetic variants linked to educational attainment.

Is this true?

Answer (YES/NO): NO